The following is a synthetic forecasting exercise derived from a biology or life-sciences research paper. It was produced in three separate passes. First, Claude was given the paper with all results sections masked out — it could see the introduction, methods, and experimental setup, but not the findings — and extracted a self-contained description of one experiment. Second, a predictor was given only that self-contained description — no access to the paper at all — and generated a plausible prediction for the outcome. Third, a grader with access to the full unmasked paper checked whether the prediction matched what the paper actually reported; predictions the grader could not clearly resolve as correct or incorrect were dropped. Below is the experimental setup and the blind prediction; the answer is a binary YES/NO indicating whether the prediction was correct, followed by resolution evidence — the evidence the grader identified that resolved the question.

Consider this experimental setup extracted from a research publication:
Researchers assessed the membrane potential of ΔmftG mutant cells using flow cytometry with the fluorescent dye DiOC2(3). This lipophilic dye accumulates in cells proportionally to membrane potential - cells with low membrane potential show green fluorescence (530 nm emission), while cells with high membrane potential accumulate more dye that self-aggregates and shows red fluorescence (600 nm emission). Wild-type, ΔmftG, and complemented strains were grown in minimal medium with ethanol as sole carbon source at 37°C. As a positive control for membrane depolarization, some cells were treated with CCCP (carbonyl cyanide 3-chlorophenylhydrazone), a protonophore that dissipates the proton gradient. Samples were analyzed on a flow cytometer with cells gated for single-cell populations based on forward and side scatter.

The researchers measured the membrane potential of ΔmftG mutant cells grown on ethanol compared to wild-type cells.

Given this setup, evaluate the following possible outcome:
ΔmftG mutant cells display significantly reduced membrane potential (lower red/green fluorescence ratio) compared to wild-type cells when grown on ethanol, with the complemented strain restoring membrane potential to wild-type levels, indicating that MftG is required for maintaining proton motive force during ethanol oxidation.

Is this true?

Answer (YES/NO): NO